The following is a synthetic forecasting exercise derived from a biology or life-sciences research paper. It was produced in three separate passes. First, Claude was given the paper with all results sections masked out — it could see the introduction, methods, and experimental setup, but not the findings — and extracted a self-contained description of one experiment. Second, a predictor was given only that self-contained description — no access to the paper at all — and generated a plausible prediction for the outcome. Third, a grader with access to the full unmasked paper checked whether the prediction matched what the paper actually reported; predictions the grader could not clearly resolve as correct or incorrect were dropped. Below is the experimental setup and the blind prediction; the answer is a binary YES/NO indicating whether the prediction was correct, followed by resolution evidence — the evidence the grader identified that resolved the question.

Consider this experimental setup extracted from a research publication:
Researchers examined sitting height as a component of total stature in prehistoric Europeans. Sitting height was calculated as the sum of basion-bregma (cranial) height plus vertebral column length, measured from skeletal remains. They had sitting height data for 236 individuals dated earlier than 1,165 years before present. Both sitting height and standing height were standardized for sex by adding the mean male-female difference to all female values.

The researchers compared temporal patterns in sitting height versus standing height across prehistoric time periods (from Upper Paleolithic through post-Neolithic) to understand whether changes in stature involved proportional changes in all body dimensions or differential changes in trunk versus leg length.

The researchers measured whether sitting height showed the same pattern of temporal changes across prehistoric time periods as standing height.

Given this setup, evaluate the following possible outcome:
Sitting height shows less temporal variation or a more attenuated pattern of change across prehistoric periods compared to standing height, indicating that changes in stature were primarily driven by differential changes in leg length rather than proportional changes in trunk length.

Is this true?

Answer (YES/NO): YES